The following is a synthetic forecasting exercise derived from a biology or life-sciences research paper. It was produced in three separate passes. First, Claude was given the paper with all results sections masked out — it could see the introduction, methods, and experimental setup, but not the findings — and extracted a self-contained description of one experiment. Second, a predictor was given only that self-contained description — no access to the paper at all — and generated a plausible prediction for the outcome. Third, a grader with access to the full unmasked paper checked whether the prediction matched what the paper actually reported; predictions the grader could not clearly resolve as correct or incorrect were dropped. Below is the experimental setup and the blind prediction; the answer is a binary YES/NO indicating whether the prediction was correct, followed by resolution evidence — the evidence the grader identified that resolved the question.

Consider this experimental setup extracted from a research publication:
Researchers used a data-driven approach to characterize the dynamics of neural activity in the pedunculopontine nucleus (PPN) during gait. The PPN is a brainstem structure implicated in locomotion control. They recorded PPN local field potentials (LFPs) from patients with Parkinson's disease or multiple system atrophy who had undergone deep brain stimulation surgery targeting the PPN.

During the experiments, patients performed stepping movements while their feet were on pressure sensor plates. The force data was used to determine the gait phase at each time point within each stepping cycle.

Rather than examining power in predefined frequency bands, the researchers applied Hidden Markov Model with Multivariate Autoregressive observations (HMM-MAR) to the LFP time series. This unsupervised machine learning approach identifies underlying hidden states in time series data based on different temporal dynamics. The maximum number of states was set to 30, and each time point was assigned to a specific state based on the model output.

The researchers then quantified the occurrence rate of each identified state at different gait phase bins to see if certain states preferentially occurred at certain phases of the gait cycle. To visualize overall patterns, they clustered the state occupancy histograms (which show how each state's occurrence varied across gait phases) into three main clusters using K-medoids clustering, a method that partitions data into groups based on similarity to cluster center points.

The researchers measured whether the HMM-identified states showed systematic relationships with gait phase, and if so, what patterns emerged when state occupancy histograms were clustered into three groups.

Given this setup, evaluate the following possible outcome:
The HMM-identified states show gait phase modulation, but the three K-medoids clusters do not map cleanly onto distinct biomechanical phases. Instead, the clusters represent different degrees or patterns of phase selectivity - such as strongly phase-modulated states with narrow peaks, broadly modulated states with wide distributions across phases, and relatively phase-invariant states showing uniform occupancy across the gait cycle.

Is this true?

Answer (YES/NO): NO